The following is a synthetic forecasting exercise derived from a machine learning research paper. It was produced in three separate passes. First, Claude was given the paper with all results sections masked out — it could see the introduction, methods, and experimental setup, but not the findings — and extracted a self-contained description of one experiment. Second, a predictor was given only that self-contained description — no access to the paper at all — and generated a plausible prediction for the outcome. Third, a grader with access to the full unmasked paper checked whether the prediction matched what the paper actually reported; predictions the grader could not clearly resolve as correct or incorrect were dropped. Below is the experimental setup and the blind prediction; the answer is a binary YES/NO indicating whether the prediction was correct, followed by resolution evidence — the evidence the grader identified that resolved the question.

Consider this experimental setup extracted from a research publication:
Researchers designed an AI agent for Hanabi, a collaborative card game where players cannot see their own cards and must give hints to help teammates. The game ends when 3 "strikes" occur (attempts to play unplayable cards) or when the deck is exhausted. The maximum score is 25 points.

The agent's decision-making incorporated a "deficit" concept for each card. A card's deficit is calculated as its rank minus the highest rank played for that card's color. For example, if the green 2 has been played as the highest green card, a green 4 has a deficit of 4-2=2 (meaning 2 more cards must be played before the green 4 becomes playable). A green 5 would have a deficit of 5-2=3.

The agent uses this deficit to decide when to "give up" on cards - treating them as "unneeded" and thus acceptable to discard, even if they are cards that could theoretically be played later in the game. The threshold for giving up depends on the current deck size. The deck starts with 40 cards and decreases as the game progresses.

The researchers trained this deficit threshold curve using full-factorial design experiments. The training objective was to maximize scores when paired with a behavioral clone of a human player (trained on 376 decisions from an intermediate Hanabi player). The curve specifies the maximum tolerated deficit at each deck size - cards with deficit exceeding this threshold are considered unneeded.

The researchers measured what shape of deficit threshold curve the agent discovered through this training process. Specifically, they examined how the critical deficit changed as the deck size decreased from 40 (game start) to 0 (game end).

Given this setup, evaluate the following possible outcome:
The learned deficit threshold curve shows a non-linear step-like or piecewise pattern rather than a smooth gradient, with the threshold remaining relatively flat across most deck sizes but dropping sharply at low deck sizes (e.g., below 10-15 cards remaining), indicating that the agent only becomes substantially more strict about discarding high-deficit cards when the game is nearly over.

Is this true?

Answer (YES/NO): NO